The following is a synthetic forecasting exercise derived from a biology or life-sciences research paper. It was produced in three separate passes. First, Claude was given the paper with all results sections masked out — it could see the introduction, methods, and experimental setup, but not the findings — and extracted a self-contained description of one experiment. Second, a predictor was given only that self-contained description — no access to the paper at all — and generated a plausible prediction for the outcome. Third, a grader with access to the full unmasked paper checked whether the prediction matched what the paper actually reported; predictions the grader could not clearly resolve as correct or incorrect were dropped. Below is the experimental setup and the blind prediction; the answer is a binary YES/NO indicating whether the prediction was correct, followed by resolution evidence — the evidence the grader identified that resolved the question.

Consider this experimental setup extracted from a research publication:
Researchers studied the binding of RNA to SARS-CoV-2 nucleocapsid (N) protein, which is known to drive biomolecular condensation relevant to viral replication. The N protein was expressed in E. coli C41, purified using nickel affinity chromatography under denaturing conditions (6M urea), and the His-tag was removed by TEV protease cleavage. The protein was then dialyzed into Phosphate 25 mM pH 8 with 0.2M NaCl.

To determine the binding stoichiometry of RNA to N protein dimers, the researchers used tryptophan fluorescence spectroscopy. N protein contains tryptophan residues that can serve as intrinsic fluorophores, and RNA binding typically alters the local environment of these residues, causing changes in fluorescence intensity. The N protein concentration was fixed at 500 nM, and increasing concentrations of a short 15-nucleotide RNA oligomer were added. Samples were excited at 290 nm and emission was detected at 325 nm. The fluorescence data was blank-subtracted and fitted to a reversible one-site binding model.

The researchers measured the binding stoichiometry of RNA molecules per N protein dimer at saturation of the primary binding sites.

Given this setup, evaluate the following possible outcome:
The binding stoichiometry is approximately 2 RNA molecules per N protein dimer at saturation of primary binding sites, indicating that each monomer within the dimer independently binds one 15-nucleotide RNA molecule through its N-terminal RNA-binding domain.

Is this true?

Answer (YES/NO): YES